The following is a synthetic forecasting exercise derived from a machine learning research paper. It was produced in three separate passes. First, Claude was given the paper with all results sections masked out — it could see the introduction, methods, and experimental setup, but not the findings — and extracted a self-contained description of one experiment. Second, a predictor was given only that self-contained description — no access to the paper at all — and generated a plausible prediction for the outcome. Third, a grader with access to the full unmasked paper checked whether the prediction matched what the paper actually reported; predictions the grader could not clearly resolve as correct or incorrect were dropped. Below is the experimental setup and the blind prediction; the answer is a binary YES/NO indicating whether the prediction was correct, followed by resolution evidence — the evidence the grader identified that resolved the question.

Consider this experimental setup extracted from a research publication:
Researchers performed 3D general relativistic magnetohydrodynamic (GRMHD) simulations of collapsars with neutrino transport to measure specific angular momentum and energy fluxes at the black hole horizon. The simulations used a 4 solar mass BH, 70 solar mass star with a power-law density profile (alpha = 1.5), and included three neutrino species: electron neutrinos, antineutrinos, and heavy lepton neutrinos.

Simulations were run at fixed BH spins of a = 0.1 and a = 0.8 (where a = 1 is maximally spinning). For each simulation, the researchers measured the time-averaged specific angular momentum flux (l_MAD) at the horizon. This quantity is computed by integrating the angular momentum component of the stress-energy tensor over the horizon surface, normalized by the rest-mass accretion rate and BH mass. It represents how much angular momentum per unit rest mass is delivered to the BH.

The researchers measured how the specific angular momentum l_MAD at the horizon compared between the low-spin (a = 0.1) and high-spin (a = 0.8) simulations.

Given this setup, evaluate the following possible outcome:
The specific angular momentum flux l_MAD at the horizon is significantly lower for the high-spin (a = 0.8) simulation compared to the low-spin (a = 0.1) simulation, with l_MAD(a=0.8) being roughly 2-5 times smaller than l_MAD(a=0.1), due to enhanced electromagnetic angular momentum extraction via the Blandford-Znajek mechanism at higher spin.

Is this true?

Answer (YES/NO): YES